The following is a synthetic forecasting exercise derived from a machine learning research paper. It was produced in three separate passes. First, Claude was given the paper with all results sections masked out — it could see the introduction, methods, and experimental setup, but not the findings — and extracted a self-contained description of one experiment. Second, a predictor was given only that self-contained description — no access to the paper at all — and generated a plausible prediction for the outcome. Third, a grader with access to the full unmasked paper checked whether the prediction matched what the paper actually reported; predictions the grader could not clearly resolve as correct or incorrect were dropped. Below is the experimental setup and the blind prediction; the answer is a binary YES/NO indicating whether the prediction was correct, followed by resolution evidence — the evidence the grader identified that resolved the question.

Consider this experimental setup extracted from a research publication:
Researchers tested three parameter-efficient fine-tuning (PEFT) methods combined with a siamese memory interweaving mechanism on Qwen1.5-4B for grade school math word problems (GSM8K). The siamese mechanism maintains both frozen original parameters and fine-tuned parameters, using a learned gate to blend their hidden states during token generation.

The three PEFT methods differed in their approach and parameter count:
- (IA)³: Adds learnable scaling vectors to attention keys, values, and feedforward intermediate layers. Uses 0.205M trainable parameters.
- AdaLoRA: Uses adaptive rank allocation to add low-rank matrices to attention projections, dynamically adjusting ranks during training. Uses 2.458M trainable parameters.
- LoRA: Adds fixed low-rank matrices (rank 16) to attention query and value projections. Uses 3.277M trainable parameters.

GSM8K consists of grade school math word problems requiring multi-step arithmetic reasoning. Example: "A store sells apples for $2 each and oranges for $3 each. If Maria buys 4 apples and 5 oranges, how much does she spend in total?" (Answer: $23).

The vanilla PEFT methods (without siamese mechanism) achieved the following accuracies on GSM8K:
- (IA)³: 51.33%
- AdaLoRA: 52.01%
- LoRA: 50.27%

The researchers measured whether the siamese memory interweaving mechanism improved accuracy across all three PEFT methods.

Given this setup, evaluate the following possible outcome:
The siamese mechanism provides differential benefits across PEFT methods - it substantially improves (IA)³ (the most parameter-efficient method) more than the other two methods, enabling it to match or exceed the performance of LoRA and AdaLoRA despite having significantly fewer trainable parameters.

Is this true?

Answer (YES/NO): NO